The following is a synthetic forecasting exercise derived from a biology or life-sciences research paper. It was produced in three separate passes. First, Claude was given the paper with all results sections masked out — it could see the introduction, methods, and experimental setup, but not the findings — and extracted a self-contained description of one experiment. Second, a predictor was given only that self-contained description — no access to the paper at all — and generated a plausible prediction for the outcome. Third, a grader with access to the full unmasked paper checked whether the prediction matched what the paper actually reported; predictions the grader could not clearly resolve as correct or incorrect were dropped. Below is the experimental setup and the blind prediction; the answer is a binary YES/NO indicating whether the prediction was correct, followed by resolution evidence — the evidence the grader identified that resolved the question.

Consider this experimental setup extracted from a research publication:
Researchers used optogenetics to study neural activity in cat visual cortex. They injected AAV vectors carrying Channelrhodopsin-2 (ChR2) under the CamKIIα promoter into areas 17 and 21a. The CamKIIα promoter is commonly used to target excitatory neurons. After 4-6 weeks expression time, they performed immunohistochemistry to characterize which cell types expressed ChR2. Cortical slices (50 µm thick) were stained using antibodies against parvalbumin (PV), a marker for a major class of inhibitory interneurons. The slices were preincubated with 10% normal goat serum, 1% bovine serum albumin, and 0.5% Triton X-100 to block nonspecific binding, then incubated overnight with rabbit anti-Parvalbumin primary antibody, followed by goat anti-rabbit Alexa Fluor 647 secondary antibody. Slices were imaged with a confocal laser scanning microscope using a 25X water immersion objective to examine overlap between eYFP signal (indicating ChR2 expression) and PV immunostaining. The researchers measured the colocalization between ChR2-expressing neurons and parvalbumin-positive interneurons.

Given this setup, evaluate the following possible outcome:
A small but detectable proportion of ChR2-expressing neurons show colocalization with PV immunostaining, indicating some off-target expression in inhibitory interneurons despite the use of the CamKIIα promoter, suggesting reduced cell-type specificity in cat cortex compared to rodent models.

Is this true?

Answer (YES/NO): NO